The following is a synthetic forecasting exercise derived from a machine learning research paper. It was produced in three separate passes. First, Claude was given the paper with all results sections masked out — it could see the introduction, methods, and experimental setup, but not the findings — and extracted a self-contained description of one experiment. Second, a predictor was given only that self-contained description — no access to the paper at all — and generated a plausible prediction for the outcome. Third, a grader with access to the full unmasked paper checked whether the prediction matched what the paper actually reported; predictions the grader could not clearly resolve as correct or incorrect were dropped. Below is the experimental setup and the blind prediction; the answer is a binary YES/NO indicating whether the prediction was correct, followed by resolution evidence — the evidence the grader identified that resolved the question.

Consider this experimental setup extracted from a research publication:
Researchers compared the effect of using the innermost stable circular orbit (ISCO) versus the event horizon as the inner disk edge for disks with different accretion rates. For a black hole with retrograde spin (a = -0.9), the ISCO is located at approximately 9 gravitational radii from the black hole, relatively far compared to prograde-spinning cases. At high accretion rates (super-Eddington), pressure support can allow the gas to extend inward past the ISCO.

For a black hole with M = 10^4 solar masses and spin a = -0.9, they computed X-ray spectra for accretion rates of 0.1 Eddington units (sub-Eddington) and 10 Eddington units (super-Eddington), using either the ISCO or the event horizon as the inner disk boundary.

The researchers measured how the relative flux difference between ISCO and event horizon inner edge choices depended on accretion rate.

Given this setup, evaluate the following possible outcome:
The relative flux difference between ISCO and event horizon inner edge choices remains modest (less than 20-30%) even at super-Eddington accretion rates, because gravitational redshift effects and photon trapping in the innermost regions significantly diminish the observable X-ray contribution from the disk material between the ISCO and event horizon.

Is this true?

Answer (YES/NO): NO